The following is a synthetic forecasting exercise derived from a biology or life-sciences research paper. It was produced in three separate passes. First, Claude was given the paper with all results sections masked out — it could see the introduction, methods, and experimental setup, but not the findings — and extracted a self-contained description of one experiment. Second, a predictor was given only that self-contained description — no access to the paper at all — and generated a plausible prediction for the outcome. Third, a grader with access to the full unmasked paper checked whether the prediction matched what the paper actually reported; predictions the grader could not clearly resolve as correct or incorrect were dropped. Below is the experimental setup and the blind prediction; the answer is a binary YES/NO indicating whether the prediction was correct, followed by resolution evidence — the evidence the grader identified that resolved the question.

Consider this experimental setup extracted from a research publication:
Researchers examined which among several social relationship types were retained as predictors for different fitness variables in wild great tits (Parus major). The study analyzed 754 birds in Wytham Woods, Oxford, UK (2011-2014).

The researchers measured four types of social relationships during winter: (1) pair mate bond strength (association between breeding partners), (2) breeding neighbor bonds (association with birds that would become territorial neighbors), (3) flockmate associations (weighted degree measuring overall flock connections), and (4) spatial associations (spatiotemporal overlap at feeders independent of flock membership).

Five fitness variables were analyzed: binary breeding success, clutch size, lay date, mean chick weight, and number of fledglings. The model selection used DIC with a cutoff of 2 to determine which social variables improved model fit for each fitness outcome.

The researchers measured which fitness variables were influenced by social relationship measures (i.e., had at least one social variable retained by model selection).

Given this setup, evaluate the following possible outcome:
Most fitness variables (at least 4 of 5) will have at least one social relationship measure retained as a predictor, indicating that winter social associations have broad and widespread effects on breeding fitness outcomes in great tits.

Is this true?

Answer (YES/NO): NO